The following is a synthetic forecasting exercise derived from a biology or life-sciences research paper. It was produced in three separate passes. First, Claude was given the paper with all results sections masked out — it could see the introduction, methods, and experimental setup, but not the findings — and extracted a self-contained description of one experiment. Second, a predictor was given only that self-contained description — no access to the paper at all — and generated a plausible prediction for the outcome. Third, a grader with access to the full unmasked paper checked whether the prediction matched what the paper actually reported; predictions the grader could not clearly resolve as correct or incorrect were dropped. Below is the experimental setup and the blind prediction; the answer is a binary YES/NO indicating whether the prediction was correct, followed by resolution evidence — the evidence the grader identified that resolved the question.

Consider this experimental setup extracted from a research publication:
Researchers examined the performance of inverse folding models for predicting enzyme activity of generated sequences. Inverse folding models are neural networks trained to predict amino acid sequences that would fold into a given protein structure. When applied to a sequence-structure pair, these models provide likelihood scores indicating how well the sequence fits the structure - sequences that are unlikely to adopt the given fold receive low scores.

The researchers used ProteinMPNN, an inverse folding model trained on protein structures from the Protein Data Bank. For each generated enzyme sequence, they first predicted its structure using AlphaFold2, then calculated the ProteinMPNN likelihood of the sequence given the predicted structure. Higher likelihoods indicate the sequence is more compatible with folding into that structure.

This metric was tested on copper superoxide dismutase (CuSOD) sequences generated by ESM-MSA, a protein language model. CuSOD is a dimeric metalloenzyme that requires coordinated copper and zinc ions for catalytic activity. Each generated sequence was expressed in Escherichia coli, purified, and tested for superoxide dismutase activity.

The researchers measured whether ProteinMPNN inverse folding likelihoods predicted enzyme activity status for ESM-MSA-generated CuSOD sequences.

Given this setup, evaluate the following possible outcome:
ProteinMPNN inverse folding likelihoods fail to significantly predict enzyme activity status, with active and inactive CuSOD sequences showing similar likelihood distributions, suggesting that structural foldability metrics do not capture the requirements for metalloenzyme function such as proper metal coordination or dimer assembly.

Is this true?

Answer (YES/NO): NO